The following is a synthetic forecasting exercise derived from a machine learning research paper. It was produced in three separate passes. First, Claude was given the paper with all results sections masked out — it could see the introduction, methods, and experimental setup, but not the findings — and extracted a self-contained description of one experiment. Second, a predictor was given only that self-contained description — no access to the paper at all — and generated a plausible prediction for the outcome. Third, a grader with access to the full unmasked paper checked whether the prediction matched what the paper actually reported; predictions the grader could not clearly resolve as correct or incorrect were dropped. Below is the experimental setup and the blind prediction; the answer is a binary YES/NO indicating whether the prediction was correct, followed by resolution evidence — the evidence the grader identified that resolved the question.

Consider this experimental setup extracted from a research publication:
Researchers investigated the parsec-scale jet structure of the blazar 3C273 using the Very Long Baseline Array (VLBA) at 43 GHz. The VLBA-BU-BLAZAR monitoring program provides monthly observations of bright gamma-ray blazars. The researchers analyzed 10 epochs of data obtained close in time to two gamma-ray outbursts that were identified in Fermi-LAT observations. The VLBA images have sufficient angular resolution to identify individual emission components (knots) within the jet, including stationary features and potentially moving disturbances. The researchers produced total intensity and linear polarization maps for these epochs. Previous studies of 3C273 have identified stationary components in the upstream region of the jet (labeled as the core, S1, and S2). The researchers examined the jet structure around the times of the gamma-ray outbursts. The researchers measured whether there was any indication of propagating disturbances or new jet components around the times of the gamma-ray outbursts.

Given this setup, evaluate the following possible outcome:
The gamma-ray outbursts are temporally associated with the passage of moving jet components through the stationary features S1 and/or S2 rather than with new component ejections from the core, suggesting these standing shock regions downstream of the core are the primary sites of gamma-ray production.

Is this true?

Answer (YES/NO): NO